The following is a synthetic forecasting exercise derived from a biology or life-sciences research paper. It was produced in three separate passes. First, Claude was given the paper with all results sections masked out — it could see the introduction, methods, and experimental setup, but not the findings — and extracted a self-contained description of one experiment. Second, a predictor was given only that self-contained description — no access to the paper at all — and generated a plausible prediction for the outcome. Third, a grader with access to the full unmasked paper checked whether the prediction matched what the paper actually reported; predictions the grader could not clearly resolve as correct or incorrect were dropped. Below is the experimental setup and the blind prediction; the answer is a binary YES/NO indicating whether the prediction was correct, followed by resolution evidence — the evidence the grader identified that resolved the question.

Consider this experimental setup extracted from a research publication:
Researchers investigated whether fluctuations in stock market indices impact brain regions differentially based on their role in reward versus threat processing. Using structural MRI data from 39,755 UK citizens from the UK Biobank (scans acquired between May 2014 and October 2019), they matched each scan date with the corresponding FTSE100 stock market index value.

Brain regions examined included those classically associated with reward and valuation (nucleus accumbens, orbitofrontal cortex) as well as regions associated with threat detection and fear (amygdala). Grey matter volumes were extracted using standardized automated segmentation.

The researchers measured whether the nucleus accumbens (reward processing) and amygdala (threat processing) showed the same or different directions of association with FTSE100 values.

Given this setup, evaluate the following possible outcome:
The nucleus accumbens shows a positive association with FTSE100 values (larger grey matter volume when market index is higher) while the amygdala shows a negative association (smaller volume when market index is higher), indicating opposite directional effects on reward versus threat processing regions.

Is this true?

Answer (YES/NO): NO